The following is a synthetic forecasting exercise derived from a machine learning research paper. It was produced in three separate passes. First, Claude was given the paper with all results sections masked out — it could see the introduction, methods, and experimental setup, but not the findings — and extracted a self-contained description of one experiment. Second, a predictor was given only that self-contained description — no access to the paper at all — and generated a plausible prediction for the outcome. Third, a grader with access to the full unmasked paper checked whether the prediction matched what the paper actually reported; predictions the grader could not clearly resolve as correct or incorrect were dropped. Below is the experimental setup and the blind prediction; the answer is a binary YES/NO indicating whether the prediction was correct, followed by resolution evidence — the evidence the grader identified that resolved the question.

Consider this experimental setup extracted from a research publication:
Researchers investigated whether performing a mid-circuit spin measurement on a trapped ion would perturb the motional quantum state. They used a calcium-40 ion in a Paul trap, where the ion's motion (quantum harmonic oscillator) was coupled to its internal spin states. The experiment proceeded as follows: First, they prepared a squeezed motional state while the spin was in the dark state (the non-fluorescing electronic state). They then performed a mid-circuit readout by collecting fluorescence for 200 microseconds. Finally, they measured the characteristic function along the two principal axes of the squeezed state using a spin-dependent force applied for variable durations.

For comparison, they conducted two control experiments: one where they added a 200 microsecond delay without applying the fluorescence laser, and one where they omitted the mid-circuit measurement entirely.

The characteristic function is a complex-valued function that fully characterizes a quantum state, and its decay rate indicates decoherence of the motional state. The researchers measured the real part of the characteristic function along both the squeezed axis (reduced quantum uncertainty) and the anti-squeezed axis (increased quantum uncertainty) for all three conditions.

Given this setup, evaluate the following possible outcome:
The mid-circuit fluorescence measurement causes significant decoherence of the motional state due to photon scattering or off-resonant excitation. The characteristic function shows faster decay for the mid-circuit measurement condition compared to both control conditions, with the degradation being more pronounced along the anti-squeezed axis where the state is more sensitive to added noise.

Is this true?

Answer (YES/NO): NO